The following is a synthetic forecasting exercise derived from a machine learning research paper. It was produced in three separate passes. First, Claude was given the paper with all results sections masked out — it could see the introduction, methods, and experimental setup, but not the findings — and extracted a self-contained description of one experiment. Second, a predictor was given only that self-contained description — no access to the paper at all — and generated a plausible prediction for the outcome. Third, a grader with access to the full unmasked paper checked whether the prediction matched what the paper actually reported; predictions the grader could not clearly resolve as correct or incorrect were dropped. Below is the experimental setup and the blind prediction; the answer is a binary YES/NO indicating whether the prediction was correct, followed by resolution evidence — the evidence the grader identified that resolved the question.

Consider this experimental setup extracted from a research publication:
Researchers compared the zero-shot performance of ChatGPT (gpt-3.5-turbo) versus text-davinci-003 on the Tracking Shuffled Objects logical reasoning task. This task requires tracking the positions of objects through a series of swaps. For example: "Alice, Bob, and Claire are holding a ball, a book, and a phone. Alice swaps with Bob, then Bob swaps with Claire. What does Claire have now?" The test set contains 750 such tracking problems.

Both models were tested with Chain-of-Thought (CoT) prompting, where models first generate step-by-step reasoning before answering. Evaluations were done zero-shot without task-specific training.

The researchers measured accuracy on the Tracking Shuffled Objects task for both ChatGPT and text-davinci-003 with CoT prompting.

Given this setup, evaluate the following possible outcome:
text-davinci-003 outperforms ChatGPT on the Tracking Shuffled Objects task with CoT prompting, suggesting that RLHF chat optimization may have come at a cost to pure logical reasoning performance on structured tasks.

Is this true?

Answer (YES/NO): NO